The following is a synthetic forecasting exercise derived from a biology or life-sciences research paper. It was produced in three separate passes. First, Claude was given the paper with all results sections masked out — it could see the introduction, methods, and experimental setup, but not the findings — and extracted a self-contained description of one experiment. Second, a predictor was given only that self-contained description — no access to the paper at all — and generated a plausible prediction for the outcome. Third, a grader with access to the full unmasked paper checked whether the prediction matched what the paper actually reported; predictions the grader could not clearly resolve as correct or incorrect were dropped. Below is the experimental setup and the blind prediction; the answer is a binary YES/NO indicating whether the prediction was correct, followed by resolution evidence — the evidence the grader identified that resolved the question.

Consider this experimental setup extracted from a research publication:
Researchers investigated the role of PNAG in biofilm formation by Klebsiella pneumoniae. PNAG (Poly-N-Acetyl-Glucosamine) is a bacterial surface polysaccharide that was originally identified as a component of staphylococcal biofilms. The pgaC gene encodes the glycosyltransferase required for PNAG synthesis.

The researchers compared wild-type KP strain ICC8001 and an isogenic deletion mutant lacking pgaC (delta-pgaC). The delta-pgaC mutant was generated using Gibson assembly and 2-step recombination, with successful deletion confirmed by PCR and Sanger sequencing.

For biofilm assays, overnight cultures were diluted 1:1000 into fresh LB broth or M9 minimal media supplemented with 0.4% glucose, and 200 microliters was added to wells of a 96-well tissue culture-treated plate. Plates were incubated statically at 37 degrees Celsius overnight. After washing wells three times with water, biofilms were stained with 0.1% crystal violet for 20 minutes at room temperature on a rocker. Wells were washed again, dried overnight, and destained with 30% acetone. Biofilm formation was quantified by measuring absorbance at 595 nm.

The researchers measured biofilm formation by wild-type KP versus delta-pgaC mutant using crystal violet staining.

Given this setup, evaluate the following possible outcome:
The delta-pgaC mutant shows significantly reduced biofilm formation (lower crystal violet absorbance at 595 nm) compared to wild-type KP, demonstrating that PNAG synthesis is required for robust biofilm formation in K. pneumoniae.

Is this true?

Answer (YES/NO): NO